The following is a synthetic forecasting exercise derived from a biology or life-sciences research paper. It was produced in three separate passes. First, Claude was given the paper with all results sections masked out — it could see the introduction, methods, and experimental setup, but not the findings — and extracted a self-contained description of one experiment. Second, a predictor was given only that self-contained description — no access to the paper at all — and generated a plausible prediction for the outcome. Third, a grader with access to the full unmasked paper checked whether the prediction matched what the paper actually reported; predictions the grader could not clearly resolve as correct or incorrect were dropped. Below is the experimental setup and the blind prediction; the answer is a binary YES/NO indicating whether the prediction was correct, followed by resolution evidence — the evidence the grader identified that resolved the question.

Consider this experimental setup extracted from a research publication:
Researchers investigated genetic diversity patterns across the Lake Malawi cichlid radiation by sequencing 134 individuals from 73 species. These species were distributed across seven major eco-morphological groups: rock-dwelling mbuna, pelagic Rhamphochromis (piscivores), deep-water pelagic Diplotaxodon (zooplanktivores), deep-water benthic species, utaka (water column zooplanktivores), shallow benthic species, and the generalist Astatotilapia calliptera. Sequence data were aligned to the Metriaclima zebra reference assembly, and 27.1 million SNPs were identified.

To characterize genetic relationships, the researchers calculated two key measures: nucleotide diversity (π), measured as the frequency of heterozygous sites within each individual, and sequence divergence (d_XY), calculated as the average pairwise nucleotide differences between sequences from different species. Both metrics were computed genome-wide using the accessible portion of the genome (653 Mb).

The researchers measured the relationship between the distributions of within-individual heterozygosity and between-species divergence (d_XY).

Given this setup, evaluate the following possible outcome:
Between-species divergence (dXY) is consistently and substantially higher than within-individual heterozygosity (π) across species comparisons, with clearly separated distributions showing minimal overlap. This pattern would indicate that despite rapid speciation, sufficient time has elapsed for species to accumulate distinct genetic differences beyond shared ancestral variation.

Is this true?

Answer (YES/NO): NO